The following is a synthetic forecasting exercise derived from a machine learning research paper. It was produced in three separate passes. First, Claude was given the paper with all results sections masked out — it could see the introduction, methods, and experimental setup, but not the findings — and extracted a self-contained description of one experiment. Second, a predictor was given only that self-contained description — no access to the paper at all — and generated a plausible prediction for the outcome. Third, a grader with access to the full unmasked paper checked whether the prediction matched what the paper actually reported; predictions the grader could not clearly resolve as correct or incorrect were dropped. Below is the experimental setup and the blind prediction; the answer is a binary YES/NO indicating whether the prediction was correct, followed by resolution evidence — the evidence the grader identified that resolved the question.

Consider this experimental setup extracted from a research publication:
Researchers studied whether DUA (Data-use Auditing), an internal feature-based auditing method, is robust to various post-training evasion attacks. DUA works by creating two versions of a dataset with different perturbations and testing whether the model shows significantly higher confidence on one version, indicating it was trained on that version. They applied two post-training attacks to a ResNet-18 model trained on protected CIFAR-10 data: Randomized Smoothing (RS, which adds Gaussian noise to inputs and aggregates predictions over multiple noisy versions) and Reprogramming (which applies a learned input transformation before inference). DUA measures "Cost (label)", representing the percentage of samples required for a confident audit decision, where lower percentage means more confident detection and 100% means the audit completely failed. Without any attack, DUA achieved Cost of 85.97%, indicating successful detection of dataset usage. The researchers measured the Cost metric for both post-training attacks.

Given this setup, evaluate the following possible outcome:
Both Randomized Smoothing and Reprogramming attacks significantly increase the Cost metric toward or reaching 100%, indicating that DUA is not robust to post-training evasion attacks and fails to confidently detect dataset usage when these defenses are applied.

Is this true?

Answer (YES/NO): NO